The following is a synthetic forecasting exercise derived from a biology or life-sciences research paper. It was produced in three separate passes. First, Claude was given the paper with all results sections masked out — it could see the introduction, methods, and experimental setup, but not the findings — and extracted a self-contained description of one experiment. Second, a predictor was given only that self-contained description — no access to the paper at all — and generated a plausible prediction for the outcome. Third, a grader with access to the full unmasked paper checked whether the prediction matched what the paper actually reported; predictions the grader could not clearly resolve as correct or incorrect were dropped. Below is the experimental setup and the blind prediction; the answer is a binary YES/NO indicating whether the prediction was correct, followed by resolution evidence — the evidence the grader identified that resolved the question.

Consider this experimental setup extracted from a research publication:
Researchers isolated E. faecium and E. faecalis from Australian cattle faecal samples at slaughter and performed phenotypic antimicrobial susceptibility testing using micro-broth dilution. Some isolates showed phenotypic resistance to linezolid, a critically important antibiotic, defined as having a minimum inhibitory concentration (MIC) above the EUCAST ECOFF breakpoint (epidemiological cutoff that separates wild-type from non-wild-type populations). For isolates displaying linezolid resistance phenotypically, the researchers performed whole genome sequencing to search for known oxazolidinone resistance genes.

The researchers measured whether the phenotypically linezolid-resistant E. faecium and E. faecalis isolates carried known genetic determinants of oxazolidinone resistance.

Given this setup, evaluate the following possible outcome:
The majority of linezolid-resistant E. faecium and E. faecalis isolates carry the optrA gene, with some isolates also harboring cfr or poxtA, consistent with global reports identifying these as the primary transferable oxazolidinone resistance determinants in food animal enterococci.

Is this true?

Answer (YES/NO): NO